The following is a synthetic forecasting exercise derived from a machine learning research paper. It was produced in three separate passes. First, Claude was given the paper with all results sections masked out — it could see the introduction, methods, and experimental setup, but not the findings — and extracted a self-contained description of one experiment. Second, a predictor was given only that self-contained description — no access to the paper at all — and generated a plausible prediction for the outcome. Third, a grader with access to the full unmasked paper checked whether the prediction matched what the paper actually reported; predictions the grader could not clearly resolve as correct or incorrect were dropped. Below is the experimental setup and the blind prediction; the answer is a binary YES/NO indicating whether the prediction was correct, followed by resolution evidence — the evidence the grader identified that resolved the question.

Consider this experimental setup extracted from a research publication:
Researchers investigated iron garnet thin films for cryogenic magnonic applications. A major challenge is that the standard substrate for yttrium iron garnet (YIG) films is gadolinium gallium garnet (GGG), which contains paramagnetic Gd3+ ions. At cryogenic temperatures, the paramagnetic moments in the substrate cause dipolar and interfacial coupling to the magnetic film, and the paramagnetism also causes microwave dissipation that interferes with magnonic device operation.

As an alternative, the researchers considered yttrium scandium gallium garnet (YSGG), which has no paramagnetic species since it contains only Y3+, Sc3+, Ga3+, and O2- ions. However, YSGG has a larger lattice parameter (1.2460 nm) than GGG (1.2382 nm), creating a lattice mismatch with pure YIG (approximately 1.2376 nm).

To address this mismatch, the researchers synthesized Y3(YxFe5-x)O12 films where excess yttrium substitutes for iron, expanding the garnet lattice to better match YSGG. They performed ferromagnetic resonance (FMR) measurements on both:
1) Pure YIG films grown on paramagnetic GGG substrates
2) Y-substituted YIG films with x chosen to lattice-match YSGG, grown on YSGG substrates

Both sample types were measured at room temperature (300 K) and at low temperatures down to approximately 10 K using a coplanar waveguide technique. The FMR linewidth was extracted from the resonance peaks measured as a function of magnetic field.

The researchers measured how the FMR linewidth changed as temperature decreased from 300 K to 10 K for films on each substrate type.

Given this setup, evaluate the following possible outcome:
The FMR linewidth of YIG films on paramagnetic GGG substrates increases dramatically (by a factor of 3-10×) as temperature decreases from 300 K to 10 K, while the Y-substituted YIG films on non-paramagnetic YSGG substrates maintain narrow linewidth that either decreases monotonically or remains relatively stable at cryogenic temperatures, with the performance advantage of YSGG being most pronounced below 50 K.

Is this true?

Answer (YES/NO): NO